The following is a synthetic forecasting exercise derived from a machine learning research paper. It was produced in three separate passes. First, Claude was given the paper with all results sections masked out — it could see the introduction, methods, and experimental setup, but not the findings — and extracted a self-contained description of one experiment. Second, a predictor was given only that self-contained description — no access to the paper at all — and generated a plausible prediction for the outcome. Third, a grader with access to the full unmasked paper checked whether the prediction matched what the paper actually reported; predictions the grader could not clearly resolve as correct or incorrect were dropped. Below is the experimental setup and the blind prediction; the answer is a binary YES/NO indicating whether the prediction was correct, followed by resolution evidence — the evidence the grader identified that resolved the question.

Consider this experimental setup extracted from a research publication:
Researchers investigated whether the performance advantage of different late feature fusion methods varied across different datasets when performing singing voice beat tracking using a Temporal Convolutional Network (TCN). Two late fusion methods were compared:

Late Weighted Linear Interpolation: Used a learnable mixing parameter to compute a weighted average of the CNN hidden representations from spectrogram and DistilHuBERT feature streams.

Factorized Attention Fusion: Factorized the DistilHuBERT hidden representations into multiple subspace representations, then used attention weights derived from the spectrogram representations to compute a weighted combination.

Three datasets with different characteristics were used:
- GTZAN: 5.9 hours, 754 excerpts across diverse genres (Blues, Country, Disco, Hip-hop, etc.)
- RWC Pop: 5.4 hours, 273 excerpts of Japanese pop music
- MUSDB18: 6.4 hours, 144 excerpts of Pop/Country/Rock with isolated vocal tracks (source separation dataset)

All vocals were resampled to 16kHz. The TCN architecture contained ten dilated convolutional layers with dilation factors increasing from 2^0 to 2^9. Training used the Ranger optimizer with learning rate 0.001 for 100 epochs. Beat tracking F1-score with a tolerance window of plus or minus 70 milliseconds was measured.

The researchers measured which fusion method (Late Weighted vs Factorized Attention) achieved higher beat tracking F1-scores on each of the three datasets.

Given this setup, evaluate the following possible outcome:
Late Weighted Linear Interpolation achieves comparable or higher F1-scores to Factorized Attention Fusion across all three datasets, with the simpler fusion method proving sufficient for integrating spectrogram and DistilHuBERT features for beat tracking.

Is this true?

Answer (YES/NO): YES